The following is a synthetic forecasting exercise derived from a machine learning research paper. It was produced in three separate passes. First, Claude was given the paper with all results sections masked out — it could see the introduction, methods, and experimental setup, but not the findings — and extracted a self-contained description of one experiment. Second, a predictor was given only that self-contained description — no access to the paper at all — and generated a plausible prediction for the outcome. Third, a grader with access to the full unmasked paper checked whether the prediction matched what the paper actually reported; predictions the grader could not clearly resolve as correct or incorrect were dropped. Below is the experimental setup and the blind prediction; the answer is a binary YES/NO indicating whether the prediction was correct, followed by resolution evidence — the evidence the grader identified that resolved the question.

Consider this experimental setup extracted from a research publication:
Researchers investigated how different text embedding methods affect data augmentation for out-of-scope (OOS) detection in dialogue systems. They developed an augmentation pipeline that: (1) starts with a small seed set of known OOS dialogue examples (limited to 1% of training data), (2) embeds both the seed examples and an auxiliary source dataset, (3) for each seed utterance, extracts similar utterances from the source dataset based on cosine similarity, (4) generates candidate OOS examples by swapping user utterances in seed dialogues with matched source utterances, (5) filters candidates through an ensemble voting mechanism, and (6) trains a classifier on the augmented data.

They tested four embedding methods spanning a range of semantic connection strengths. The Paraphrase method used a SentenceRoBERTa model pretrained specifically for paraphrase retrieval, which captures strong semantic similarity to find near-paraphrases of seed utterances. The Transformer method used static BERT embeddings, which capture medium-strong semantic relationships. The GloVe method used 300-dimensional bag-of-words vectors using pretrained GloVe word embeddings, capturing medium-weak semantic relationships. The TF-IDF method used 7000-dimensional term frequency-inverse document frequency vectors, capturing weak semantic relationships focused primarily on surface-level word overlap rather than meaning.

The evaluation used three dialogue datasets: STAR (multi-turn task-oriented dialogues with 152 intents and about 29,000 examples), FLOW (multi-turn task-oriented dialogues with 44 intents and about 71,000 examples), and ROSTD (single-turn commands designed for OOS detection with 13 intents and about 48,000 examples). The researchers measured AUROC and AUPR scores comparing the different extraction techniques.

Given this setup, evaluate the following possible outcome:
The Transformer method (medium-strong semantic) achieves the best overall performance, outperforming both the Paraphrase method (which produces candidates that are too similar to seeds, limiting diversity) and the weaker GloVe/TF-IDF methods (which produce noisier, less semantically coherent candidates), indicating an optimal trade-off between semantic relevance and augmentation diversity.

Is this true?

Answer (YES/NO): NO